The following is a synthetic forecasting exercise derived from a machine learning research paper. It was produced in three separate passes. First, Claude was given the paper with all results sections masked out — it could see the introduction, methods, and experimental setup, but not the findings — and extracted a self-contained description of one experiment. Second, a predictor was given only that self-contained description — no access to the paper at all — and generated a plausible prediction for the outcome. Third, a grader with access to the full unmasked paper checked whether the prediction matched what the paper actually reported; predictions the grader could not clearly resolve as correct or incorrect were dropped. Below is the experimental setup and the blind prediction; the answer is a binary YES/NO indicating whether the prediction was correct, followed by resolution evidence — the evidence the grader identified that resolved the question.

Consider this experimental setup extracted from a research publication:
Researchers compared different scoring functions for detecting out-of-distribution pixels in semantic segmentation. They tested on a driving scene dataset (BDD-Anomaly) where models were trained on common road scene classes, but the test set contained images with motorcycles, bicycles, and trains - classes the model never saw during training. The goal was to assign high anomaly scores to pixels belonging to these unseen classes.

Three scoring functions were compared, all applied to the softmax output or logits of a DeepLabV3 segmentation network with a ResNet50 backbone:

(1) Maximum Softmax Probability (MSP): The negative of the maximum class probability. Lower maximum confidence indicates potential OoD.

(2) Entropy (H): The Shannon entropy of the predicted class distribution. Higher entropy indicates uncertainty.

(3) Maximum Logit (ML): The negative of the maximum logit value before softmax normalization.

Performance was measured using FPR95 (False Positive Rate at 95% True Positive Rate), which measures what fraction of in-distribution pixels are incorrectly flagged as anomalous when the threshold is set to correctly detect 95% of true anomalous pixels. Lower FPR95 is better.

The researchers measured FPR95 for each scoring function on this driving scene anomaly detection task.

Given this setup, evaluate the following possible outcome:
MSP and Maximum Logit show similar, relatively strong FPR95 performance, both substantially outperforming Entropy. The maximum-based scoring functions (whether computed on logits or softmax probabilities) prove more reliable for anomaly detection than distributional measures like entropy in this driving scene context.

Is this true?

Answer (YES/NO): NO